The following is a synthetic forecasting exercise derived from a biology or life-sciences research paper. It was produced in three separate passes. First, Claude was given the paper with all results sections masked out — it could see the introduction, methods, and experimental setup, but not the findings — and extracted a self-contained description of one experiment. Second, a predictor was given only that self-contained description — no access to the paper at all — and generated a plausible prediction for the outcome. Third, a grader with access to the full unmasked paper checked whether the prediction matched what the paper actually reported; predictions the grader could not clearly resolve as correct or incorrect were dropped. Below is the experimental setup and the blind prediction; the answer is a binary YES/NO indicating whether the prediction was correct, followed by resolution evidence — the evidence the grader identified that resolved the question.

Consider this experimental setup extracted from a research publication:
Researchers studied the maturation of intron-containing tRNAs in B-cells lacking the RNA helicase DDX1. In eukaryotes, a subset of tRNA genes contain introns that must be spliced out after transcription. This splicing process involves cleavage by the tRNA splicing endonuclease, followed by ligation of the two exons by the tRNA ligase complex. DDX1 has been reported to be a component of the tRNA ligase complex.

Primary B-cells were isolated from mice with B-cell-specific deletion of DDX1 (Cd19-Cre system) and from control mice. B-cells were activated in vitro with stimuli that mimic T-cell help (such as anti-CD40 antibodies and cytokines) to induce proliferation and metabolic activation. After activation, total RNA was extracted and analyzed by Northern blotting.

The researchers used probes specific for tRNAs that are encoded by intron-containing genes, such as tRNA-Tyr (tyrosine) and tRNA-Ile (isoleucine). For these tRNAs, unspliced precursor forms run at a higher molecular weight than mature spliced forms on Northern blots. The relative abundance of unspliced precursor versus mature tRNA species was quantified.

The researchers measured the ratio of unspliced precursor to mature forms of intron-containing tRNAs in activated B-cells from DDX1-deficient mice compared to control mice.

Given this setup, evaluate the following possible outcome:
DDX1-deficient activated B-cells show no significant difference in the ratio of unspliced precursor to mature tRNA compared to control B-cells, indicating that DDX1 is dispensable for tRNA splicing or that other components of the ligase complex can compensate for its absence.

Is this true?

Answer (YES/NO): NO